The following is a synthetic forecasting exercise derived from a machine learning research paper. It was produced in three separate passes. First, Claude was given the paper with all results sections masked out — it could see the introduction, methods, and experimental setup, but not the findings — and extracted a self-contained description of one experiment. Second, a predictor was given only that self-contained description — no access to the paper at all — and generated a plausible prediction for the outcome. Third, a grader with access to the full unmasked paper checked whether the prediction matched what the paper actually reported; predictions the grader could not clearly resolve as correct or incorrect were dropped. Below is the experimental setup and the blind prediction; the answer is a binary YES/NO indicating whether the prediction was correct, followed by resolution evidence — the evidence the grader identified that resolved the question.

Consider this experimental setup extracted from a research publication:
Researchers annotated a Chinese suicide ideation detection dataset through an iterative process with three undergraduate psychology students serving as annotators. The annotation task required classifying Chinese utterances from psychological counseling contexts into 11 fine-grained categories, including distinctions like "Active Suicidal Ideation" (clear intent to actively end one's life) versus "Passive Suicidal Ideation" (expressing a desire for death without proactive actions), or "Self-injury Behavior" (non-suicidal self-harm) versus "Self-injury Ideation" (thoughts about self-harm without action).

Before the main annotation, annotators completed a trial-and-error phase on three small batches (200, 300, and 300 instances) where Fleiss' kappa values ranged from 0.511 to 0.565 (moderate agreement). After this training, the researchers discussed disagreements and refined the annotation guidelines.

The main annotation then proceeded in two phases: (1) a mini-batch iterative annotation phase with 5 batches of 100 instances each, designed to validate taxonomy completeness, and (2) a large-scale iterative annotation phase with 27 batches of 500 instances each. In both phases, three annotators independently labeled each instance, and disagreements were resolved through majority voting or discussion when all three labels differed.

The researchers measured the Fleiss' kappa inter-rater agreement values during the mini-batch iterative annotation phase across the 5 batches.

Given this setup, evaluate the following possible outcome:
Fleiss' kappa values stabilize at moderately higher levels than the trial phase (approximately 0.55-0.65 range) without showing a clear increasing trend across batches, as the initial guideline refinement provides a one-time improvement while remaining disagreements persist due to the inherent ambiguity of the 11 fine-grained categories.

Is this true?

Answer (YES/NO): NO